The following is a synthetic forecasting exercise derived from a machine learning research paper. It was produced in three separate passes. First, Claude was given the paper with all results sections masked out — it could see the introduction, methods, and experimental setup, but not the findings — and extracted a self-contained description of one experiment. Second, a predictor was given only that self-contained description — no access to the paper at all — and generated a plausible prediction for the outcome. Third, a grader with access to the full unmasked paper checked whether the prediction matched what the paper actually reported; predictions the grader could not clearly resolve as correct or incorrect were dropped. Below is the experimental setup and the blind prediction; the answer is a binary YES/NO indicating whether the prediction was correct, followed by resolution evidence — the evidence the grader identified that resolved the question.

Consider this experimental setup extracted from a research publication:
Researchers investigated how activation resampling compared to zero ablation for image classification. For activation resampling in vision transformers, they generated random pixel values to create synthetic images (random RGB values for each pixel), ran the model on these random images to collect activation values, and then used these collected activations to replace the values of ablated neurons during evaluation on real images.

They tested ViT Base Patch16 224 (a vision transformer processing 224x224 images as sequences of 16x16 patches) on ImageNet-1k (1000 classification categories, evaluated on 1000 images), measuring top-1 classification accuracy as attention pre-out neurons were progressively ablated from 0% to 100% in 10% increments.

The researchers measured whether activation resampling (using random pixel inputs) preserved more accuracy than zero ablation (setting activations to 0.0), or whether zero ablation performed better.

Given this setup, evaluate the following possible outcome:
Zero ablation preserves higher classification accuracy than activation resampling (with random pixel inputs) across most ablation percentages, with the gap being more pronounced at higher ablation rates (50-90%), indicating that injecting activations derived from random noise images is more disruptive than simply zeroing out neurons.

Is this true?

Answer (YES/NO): NO